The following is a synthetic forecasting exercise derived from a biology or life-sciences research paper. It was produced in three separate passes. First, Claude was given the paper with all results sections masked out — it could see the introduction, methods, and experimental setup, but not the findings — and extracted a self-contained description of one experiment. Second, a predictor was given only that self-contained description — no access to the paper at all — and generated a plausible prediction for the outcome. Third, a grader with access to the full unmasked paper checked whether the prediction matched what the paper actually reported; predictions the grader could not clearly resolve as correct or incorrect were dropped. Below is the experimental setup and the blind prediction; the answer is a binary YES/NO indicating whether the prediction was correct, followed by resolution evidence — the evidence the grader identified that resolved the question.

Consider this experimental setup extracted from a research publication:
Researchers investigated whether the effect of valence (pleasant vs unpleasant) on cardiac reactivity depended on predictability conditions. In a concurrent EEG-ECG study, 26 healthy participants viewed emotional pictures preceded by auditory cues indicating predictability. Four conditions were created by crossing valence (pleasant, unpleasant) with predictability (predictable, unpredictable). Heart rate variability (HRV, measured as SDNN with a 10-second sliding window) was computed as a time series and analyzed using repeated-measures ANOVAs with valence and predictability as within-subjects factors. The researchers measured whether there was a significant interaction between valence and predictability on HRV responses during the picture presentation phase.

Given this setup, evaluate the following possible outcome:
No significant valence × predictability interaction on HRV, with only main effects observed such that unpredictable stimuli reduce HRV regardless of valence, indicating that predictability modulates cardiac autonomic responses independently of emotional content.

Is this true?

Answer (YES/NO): NO